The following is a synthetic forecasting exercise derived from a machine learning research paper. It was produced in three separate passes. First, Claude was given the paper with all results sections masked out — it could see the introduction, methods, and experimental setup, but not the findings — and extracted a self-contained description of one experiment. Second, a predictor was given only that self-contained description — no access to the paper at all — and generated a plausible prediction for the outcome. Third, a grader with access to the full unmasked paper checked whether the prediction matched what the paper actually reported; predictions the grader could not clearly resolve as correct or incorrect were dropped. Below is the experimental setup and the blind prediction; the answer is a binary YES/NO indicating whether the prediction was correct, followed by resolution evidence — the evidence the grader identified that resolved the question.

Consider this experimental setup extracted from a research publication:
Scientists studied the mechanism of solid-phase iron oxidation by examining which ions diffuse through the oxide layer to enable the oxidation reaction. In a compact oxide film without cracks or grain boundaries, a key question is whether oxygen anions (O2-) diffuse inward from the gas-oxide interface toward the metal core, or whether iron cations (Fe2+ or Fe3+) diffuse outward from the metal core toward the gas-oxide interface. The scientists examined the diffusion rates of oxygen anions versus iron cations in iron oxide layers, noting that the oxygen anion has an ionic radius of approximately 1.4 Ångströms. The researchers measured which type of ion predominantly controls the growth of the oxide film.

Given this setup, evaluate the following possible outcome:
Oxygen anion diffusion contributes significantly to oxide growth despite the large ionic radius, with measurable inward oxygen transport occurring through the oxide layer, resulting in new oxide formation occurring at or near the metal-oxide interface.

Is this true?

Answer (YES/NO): NO